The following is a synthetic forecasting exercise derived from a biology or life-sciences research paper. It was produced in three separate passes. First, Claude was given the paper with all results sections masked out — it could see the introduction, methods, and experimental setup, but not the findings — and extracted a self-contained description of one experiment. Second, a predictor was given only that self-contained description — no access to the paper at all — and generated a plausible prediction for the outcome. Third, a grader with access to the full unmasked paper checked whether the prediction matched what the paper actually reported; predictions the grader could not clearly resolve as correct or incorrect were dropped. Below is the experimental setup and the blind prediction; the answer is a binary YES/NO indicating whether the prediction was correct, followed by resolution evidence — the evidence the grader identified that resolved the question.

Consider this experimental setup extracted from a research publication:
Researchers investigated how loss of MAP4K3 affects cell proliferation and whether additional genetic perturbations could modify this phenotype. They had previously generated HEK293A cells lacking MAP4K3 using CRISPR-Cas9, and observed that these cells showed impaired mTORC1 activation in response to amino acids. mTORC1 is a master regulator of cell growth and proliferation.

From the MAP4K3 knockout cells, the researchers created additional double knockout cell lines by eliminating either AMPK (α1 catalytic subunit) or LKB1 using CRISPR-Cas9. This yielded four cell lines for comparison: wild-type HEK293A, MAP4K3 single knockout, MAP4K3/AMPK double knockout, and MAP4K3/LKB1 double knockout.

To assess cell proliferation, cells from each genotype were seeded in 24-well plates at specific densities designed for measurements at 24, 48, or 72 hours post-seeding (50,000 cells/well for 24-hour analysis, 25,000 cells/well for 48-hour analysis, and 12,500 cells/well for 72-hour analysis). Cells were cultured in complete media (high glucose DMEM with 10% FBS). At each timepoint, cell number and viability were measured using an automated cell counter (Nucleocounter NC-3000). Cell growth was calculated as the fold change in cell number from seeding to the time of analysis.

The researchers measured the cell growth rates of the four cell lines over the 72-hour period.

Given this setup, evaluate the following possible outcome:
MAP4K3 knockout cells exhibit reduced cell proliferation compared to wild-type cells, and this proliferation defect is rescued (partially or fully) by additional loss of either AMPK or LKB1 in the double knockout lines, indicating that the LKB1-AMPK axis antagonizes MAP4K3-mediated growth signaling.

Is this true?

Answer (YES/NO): YES